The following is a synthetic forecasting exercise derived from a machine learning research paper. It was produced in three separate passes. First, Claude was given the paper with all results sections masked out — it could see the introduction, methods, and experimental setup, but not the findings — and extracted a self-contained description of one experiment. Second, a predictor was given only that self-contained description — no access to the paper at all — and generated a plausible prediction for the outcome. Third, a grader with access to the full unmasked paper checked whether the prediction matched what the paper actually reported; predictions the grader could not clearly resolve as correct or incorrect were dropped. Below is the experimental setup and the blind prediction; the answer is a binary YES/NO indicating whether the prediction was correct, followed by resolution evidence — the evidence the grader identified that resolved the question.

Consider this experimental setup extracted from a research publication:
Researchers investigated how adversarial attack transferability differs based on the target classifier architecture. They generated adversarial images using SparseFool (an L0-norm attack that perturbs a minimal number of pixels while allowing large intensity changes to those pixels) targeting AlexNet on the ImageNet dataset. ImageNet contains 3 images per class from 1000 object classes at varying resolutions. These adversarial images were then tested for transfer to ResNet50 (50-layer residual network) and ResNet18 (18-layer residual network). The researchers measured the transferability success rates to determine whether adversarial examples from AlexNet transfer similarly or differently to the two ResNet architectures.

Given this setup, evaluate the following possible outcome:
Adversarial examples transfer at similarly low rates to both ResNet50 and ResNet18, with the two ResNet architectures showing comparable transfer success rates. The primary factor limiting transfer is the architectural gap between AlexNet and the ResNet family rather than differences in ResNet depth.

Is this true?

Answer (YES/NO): YES